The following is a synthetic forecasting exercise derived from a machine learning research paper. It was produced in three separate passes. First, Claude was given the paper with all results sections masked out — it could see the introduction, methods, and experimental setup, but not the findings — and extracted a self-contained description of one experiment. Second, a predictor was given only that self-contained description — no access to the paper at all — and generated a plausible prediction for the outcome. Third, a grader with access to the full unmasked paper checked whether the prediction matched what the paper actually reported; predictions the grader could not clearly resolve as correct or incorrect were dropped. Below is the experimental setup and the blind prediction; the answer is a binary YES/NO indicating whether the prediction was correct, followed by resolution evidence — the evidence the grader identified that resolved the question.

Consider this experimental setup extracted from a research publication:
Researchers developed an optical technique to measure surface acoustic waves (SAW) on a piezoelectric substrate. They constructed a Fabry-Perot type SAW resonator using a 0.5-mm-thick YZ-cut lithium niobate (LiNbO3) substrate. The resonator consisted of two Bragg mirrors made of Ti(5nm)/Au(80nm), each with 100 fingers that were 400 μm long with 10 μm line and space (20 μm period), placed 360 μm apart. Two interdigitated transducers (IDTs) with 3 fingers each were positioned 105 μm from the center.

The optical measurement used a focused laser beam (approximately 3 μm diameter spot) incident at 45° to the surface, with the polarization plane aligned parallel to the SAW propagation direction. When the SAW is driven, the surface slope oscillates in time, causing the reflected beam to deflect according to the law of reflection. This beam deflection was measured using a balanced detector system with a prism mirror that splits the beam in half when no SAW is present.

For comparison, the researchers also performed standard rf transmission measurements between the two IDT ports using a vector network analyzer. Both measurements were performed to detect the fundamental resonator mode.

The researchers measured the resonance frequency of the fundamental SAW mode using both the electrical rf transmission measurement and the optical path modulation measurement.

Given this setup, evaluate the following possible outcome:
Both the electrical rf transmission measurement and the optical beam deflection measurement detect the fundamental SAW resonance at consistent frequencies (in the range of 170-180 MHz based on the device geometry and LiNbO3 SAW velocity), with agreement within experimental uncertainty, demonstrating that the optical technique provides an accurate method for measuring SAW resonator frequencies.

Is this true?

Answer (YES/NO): NO